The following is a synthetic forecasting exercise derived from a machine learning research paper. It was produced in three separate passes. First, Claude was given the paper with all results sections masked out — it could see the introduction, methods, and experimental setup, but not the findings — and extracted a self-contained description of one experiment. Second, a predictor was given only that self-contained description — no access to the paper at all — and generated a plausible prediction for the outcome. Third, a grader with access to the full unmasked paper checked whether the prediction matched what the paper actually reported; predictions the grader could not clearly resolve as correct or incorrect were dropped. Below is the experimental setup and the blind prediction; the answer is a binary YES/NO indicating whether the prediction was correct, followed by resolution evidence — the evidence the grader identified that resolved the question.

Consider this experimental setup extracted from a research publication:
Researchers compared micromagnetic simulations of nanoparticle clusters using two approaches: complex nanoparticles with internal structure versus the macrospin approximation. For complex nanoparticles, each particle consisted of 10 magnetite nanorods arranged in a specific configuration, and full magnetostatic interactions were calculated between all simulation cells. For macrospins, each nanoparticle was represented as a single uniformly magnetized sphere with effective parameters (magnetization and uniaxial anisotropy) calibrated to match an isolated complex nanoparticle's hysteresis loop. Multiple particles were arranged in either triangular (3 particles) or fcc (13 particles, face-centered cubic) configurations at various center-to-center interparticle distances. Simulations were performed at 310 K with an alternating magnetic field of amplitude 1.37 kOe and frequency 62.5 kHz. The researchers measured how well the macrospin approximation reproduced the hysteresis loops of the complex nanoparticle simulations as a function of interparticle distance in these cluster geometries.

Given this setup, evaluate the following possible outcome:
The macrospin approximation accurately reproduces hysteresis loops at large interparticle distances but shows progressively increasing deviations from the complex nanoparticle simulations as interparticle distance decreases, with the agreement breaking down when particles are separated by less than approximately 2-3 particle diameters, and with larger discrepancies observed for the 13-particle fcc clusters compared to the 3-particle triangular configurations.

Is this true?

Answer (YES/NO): NO